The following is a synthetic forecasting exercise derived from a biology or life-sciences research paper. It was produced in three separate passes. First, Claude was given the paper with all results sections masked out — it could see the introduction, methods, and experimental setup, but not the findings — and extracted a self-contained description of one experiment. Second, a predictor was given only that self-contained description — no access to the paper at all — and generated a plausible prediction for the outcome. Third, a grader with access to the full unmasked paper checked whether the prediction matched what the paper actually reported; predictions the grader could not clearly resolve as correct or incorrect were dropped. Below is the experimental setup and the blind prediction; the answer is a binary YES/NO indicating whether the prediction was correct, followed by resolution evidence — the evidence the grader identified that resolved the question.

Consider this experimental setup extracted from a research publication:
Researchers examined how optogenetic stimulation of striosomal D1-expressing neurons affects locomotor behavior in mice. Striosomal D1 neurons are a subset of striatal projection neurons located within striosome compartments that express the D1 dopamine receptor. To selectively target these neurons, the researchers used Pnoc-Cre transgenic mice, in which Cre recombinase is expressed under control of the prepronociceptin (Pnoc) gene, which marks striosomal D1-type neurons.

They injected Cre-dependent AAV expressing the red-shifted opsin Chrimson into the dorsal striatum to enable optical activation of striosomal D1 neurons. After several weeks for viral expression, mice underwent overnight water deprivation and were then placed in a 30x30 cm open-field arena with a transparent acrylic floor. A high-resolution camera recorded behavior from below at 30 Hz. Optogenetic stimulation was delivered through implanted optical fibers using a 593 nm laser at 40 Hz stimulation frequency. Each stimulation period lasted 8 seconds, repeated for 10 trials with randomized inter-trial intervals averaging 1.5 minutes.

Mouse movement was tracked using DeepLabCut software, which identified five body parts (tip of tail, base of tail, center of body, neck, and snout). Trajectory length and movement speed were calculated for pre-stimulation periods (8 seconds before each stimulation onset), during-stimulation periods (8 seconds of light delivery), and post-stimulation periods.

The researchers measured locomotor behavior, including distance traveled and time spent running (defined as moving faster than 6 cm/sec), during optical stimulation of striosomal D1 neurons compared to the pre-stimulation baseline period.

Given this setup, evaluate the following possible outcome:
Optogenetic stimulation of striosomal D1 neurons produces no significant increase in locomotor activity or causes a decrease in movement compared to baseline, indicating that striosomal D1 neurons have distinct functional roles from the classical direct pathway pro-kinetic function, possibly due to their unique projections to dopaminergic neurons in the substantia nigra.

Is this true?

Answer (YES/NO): YES